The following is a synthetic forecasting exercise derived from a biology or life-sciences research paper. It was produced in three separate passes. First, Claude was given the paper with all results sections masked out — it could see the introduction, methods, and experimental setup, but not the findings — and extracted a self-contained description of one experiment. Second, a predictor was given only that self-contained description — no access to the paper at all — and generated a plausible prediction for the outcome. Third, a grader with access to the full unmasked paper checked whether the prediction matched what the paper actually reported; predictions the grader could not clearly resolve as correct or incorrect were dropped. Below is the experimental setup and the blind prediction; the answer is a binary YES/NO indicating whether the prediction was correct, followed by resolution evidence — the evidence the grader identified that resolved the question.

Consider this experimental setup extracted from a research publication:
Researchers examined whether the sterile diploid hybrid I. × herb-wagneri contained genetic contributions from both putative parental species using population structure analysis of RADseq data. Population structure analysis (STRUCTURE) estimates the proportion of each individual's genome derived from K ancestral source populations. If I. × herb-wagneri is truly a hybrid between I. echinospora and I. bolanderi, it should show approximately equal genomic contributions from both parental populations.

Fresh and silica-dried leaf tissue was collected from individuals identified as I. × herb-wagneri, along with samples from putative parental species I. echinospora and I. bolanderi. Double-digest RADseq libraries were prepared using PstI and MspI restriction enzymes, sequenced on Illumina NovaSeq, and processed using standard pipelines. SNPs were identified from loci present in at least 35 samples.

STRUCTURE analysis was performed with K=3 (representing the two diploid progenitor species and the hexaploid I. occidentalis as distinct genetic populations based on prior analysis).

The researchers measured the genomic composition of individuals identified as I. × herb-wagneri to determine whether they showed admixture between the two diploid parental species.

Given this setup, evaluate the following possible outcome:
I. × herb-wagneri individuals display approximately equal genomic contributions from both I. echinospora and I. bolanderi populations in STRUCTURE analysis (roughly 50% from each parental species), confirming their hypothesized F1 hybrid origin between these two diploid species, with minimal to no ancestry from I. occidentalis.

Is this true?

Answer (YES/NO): YES